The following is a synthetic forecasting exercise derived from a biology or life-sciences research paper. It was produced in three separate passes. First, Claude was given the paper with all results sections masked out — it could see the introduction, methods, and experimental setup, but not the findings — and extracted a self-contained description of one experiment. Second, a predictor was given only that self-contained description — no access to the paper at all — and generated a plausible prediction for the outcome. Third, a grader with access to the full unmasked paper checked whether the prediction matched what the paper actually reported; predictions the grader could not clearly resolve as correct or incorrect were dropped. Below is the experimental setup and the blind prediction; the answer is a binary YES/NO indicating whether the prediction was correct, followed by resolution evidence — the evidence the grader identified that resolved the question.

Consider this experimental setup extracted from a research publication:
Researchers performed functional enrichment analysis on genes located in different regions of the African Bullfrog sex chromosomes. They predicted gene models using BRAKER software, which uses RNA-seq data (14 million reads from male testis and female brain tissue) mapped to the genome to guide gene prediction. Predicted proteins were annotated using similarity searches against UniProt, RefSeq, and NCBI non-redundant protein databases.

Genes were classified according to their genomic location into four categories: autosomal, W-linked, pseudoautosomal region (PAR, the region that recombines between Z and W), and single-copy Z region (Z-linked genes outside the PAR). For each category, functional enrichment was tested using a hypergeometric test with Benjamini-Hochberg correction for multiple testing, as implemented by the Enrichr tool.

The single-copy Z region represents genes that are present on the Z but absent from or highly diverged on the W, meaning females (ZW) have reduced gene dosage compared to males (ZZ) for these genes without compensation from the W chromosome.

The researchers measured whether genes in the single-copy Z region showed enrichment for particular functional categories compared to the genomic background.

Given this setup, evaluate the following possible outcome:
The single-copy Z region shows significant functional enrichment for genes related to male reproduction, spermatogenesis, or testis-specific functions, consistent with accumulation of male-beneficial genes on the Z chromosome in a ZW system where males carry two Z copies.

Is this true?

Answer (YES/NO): NO